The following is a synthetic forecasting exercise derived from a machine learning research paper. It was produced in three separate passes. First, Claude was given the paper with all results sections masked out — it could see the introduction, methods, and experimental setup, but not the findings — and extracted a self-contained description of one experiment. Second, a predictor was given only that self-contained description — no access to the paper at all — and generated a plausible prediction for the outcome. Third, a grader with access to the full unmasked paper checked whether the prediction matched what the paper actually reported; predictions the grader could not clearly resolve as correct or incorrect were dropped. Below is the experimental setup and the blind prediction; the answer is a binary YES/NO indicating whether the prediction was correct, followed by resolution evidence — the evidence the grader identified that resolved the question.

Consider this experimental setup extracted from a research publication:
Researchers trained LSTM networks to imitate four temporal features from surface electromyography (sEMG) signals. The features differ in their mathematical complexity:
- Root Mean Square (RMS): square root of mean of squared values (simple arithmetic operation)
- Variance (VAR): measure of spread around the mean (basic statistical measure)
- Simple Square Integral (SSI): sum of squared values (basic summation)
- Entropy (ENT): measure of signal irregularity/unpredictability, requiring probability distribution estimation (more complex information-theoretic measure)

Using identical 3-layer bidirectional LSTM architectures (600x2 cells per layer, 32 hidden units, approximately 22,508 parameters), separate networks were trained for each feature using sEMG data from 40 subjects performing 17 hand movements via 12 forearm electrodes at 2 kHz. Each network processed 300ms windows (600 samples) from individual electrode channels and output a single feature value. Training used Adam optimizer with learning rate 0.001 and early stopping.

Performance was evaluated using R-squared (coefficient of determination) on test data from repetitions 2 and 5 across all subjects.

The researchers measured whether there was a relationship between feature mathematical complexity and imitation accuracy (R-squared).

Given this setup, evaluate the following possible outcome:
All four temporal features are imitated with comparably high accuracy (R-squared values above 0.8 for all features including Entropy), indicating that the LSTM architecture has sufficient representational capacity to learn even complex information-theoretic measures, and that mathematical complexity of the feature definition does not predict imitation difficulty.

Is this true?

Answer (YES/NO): YES